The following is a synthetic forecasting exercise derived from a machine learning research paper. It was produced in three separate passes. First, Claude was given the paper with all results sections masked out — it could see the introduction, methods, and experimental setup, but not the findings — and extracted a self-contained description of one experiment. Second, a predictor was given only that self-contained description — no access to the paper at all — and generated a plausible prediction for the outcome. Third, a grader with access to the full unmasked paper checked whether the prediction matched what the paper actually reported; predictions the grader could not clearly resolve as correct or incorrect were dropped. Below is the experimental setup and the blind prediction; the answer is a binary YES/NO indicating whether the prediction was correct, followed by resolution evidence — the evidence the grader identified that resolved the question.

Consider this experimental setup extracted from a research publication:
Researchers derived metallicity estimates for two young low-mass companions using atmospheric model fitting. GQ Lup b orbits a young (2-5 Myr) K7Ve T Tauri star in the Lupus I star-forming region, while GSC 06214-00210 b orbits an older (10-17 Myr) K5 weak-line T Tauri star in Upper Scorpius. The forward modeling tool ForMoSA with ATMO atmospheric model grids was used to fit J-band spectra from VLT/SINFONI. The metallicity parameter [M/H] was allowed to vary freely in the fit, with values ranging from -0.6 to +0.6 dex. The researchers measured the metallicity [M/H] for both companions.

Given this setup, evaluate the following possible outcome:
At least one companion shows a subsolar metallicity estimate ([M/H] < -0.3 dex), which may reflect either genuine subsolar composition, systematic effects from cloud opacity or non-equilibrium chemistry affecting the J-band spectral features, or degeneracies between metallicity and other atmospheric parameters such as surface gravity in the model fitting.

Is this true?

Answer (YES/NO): NO